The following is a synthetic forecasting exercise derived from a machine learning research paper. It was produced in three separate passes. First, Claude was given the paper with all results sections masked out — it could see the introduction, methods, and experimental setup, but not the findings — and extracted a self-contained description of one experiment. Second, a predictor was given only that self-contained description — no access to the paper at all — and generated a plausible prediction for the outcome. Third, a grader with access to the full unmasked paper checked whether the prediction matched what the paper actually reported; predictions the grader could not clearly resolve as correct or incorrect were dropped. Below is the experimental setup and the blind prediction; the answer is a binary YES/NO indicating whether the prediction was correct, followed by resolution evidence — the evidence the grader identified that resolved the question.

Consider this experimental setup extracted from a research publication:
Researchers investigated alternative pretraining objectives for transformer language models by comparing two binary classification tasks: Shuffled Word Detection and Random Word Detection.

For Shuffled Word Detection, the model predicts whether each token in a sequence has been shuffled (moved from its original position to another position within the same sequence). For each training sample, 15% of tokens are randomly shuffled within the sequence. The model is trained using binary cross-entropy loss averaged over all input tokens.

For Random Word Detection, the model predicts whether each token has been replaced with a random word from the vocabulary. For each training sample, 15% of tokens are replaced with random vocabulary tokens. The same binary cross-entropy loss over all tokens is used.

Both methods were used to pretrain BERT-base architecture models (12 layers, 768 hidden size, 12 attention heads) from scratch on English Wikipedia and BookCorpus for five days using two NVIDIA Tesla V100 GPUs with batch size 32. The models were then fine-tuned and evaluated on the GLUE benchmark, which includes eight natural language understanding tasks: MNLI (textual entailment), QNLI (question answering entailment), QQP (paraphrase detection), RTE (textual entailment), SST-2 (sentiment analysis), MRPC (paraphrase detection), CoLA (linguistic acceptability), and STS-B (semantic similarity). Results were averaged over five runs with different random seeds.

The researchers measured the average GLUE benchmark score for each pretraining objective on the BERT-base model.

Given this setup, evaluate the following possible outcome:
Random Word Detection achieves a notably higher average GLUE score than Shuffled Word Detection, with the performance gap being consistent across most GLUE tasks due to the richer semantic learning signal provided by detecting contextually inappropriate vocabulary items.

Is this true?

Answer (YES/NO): YES